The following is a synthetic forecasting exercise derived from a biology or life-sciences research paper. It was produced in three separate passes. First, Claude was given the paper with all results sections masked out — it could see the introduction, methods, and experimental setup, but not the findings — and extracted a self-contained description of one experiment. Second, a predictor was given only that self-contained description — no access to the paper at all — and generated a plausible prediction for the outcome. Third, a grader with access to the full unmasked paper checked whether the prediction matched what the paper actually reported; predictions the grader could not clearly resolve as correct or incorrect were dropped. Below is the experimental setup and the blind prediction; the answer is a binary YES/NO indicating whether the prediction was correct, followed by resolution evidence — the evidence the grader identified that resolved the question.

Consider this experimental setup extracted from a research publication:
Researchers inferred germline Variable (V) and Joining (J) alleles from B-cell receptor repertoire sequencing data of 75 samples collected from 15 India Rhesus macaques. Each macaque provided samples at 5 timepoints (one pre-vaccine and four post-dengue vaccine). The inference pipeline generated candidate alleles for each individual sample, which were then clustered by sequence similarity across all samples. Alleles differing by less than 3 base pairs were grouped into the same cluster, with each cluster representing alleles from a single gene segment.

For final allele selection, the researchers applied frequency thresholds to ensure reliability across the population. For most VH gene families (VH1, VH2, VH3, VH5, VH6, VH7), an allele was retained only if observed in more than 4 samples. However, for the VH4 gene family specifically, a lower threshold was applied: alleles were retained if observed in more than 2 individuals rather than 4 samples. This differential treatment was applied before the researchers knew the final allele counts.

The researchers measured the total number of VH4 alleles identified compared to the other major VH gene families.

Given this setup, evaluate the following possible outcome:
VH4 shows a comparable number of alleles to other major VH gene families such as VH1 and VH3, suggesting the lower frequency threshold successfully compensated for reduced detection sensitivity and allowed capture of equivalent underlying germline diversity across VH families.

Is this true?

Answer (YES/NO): NO